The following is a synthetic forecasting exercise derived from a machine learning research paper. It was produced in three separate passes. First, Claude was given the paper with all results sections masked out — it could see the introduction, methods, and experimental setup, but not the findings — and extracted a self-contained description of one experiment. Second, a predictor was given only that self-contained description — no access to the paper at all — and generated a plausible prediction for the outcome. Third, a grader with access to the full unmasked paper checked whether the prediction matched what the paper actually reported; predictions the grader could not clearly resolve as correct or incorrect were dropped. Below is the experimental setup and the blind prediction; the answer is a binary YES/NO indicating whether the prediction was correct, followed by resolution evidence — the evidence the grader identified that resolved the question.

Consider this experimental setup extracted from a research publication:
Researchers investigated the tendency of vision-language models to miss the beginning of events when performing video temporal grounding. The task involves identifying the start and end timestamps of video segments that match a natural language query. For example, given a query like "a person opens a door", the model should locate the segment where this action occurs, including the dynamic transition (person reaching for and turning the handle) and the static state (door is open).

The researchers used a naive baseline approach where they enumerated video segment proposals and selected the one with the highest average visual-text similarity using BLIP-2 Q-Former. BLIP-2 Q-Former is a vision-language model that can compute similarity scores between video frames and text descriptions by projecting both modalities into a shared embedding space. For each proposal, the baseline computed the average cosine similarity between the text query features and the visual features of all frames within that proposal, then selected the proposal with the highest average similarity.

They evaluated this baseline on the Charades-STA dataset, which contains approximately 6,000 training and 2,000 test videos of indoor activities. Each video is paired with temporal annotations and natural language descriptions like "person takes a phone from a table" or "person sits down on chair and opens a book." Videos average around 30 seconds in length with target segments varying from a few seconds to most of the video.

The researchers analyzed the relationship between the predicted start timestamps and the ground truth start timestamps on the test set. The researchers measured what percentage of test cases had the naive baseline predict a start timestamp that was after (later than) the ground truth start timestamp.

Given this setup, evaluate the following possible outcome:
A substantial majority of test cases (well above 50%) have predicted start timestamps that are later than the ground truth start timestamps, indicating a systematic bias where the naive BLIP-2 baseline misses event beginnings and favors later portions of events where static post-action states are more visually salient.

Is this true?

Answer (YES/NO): NO